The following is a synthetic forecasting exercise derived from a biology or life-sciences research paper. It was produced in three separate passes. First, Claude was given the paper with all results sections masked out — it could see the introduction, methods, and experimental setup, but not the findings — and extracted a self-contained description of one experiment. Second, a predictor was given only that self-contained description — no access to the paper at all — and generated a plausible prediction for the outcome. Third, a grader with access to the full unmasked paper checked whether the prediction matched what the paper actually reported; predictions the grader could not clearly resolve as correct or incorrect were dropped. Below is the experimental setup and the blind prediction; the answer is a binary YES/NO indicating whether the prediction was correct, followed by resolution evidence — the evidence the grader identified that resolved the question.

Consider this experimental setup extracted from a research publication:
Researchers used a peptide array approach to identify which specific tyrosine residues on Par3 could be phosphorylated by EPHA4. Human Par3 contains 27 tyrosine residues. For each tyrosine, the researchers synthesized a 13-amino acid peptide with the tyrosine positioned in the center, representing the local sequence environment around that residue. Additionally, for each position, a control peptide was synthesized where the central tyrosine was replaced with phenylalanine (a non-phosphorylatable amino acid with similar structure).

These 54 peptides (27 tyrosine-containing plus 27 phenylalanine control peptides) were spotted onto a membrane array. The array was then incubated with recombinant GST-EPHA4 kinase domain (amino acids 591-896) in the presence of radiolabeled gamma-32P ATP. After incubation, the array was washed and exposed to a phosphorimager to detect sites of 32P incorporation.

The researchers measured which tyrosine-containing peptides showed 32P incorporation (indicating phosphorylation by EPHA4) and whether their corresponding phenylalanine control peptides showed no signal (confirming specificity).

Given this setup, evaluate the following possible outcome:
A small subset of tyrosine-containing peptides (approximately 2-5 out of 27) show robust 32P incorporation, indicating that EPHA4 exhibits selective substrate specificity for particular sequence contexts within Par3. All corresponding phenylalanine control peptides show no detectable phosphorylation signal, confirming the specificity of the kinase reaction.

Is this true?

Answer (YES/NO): YES